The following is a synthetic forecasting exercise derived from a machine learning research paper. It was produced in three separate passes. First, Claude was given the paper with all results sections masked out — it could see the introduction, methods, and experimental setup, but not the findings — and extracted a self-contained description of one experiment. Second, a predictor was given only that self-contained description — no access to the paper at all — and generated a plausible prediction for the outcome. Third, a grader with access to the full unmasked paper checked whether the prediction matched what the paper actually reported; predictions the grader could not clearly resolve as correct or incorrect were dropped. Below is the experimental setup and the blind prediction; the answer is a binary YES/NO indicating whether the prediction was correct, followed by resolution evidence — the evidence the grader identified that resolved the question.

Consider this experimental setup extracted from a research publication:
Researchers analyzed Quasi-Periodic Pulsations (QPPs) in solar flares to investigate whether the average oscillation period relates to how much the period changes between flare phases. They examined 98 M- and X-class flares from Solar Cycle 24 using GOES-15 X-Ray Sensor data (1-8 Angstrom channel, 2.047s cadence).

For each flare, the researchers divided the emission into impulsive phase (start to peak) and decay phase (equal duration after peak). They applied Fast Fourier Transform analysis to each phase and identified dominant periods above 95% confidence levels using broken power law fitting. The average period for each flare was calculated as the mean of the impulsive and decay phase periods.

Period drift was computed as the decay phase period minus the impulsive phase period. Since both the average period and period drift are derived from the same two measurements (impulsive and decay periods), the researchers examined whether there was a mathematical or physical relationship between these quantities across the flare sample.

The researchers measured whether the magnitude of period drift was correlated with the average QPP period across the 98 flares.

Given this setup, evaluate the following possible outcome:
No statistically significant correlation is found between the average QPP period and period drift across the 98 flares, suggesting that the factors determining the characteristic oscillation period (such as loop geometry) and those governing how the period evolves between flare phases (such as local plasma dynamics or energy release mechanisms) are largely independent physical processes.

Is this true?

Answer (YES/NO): NO